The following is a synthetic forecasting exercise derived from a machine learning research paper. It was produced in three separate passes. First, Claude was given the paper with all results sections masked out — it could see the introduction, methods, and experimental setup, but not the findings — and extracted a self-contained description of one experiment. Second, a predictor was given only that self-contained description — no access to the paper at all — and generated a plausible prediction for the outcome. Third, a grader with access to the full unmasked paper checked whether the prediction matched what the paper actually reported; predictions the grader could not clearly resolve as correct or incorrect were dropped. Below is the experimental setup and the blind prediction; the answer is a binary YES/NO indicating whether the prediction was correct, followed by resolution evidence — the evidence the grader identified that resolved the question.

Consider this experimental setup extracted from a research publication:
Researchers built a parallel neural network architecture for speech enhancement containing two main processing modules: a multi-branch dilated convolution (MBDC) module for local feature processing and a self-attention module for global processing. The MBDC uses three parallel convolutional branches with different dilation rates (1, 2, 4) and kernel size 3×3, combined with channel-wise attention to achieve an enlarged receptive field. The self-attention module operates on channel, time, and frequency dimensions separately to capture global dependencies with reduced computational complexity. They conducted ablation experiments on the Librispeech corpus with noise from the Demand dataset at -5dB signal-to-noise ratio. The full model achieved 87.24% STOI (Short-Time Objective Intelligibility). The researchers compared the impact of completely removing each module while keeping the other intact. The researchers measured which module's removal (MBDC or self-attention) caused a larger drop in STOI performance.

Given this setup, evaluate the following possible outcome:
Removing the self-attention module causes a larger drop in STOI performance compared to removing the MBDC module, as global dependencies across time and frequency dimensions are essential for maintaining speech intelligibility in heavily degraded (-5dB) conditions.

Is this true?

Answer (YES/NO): YES